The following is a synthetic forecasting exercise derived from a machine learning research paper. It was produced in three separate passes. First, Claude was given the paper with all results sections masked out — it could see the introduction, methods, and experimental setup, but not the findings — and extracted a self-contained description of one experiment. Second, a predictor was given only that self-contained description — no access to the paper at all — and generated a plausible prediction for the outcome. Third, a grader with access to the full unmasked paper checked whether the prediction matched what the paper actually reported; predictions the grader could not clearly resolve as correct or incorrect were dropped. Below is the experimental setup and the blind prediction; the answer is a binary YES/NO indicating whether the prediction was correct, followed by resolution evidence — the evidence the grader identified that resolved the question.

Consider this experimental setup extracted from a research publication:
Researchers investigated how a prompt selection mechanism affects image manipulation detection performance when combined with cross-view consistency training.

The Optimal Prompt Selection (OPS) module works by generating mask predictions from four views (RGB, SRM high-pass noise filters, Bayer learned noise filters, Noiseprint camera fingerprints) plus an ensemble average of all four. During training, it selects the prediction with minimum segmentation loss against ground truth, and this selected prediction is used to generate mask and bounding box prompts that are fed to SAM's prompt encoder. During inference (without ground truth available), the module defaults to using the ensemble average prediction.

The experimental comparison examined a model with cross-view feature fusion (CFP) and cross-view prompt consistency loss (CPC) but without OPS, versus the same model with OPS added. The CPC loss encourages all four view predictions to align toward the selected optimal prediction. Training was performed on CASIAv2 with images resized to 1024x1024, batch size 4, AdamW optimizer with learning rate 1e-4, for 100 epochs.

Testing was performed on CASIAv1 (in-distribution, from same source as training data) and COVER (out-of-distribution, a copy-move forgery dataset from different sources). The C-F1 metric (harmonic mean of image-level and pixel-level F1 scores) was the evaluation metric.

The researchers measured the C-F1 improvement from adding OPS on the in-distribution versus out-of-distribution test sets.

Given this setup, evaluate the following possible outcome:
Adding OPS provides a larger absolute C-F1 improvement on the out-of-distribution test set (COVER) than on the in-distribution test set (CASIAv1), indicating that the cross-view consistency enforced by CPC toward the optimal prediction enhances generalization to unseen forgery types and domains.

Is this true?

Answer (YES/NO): YES